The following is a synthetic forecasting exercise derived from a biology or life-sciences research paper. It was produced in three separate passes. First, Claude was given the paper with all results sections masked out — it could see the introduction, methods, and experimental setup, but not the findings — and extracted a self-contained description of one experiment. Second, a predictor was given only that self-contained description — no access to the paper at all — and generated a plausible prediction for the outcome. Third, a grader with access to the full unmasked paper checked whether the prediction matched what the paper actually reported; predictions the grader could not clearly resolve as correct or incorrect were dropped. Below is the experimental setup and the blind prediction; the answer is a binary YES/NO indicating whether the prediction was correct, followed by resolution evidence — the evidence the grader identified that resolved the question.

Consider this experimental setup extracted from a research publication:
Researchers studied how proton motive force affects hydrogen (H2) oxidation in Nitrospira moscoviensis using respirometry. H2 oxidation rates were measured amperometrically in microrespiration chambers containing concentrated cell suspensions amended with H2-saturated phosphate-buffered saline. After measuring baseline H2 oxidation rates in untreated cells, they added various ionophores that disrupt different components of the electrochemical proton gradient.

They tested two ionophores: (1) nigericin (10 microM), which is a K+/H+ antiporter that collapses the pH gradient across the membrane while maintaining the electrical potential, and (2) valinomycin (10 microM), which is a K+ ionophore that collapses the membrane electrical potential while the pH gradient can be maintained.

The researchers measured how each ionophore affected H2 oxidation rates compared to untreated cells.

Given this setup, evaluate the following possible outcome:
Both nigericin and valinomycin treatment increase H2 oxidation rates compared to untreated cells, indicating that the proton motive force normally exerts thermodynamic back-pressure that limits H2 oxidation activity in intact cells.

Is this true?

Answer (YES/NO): YES